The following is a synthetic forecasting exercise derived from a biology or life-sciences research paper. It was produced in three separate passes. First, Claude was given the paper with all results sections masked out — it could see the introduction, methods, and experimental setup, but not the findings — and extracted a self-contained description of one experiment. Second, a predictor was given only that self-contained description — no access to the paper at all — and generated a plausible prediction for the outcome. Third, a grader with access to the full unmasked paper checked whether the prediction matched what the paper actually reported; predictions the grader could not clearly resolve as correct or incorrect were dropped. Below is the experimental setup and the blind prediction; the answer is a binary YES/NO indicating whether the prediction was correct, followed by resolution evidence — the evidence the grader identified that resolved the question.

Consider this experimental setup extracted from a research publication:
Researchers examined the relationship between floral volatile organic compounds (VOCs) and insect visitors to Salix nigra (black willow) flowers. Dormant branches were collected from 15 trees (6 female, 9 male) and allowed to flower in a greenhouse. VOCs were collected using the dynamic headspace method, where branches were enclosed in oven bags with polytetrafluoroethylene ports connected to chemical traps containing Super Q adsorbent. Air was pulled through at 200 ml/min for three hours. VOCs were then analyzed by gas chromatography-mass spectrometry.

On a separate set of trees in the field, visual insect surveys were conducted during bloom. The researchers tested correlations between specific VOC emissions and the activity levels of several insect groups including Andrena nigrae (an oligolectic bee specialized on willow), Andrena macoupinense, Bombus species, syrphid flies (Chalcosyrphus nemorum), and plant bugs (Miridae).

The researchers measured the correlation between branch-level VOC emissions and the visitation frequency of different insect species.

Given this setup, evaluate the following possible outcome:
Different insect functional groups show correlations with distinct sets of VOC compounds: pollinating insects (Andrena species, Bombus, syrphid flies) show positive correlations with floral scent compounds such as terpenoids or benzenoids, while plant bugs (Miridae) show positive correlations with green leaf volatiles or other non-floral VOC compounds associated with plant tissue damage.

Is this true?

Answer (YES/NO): NO